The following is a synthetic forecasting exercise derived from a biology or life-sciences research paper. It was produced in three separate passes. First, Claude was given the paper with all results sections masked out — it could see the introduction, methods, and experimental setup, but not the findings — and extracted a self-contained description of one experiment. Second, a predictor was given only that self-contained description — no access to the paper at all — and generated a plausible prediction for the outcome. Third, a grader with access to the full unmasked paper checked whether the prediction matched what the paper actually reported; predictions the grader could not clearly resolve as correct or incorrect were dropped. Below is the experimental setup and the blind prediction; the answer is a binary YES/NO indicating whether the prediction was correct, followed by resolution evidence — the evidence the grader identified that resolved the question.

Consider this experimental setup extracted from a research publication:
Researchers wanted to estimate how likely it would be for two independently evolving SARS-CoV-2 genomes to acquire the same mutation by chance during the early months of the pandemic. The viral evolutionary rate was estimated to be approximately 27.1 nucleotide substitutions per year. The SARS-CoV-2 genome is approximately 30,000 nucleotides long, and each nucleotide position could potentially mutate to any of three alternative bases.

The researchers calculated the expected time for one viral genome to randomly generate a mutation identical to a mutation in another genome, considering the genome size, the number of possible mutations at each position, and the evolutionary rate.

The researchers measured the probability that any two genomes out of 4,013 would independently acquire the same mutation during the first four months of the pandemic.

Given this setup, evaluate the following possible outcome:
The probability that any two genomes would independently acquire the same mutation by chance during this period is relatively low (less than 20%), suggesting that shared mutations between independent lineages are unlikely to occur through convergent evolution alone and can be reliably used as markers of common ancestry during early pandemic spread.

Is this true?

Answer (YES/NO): YES